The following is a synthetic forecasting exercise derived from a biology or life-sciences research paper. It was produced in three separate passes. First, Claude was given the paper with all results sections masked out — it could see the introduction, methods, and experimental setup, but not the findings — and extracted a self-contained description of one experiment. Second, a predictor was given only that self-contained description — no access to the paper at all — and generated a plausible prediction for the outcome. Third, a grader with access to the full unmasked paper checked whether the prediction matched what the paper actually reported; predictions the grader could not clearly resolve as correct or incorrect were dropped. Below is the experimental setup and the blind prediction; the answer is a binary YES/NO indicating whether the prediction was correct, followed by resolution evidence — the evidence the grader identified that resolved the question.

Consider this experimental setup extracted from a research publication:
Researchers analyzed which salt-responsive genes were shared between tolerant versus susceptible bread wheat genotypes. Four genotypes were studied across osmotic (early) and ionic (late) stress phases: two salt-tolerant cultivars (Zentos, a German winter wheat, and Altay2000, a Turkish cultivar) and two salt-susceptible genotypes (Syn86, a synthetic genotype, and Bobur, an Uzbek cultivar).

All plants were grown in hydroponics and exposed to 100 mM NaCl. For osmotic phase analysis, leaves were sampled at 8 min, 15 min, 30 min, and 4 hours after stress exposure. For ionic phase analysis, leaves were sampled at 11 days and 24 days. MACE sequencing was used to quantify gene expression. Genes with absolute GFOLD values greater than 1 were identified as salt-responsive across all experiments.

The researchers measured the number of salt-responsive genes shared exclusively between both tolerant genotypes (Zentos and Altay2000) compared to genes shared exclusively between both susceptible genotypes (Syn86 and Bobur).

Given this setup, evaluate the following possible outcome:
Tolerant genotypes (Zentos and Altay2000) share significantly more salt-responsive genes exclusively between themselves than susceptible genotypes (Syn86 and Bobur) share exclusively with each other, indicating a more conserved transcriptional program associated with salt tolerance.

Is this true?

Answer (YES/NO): NO